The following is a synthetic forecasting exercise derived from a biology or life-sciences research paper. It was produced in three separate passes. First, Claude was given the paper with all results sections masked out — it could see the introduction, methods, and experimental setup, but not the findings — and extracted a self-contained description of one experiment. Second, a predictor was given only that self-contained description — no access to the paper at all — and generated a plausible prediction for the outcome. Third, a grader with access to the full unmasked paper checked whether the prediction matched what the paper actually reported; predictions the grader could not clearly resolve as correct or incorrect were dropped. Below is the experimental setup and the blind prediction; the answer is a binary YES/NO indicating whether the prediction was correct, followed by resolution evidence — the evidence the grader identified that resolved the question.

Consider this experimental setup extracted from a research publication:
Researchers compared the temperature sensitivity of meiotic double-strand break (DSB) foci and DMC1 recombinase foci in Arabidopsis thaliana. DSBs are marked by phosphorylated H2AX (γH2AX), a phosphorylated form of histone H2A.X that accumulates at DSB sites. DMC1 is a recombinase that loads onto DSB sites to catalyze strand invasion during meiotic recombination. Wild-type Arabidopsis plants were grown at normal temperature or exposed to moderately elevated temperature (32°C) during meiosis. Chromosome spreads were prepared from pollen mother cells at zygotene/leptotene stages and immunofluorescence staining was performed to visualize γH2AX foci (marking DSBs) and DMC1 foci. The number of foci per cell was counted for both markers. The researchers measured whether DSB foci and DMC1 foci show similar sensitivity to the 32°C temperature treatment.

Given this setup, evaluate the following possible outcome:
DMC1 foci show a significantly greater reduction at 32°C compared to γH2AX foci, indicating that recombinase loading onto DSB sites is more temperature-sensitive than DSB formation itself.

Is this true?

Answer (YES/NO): NO